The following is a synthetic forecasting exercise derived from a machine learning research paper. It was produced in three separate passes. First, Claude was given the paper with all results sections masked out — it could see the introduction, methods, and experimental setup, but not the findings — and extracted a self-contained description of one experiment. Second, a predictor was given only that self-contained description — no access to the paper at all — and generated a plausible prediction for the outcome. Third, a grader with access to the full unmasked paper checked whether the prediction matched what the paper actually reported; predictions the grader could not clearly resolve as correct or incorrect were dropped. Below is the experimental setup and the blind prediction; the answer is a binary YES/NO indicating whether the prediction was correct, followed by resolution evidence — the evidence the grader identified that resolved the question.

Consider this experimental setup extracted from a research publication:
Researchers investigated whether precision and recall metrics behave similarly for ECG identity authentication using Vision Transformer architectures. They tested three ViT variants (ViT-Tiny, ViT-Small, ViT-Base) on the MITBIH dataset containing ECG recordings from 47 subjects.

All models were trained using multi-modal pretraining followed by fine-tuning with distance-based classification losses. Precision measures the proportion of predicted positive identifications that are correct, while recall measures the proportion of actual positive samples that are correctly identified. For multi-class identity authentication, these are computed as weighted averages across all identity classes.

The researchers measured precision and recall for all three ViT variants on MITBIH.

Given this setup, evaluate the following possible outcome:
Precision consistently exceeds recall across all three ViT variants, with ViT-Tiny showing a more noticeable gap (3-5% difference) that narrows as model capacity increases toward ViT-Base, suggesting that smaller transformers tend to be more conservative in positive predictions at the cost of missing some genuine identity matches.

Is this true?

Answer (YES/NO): NO